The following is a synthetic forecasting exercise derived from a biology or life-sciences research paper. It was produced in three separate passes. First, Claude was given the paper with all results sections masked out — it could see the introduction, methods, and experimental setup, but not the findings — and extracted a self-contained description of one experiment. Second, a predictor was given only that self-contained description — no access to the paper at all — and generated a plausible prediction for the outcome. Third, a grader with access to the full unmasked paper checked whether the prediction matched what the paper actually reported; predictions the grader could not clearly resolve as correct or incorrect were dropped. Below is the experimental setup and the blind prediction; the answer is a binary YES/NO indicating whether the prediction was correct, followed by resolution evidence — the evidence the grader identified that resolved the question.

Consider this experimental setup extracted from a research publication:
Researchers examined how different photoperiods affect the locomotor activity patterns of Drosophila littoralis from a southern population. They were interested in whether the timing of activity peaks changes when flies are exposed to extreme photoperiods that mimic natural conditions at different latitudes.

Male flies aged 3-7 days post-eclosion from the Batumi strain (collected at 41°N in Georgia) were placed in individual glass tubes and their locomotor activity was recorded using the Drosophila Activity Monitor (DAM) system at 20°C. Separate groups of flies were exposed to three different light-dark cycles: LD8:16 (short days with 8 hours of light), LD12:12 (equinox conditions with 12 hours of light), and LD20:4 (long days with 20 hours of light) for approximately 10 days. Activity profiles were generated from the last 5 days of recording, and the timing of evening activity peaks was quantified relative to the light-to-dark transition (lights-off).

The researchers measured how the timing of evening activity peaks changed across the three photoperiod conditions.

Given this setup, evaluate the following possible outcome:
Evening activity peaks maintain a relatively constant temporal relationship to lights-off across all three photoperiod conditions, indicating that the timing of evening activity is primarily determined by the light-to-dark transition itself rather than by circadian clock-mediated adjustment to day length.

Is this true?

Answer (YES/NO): NO